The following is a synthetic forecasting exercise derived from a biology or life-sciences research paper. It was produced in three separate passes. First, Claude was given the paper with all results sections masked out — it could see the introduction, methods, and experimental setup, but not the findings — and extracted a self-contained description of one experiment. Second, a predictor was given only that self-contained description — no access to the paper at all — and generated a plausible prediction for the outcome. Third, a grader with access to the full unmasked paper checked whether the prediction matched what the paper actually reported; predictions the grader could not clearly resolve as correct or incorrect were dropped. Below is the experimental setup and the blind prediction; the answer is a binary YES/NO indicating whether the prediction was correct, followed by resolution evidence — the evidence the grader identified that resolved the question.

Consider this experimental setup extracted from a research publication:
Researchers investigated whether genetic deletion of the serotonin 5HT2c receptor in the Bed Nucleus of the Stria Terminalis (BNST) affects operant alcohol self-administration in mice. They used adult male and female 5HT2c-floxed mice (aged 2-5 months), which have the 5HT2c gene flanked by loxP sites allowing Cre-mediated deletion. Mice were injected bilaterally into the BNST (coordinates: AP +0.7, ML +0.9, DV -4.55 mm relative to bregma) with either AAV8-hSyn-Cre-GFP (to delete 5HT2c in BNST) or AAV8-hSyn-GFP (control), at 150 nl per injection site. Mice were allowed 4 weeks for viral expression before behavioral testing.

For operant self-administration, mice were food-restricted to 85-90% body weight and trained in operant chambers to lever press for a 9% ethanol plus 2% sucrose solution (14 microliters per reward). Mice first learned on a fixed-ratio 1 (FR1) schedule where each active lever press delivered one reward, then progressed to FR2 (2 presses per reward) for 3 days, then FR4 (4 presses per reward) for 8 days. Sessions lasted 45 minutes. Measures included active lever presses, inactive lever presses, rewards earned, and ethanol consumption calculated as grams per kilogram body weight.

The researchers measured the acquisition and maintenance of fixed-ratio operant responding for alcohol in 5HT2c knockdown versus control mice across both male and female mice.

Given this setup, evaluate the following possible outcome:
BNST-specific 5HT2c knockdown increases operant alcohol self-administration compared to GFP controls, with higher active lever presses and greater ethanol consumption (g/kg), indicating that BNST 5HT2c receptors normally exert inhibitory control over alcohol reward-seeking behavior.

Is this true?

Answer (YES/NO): NO